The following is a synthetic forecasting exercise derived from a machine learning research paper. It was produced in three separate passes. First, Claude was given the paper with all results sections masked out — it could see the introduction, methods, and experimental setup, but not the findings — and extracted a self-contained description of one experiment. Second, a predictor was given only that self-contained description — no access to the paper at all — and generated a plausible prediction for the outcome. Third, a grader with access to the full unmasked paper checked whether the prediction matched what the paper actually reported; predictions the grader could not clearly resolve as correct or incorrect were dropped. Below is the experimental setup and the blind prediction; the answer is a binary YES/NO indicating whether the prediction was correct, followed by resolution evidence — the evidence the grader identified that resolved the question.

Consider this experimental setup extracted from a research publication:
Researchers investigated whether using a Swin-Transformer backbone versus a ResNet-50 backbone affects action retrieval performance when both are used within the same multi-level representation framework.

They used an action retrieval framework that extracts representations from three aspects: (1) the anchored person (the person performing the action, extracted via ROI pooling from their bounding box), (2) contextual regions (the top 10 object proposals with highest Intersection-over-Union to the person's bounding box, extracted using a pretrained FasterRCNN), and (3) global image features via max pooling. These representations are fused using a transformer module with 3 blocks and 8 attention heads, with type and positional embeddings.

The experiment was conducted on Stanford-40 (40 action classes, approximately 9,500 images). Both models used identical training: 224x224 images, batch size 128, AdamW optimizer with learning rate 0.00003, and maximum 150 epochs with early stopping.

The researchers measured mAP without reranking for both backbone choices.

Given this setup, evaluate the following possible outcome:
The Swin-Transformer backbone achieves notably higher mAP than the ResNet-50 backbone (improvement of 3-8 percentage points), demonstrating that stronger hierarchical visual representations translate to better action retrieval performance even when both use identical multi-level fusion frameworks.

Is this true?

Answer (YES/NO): YES